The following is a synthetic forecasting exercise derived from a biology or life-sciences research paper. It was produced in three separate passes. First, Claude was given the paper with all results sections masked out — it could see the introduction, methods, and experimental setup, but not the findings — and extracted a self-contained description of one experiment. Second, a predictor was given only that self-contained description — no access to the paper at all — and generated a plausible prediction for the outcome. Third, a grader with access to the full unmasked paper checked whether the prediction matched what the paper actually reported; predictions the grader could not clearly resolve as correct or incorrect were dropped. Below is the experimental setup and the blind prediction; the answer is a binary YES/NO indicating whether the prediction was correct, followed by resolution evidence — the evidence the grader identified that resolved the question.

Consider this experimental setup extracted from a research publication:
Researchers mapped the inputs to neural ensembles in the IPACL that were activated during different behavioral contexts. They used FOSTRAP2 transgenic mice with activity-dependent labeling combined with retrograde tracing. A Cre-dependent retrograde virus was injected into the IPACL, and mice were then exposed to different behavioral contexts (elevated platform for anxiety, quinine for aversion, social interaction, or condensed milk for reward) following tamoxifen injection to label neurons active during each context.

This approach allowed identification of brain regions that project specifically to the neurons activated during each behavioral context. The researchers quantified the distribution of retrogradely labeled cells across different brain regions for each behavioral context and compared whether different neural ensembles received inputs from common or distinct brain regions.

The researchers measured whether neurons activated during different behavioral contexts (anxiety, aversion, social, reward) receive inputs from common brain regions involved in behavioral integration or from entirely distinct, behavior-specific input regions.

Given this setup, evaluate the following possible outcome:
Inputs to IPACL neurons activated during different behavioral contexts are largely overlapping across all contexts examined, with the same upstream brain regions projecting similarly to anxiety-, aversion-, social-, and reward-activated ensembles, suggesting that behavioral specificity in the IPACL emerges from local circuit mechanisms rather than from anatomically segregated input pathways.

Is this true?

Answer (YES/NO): NO